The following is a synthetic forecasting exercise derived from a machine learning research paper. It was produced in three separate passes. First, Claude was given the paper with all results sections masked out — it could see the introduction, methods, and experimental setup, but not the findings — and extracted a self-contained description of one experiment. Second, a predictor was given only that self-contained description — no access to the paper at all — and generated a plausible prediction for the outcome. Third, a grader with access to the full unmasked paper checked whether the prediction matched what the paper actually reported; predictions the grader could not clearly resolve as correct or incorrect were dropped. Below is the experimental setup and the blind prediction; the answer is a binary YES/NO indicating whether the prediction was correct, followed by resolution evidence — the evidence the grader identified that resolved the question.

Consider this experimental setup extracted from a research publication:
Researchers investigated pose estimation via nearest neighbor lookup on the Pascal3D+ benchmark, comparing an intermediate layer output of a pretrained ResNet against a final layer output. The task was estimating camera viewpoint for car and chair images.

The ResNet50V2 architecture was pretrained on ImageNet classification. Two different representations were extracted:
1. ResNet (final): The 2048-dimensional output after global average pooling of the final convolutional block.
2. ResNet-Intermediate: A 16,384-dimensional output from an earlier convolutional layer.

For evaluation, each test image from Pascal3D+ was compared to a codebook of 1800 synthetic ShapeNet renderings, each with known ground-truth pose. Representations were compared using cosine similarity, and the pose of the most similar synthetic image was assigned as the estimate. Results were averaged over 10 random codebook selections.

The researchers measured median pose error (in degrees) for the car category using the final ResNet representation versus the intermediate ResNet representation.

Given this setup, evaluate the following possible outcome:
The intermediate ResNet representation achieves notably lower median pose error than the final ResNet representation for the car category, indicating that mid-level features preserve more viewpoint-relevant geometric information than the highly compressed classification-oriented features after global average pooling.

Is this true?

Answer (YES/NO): YES